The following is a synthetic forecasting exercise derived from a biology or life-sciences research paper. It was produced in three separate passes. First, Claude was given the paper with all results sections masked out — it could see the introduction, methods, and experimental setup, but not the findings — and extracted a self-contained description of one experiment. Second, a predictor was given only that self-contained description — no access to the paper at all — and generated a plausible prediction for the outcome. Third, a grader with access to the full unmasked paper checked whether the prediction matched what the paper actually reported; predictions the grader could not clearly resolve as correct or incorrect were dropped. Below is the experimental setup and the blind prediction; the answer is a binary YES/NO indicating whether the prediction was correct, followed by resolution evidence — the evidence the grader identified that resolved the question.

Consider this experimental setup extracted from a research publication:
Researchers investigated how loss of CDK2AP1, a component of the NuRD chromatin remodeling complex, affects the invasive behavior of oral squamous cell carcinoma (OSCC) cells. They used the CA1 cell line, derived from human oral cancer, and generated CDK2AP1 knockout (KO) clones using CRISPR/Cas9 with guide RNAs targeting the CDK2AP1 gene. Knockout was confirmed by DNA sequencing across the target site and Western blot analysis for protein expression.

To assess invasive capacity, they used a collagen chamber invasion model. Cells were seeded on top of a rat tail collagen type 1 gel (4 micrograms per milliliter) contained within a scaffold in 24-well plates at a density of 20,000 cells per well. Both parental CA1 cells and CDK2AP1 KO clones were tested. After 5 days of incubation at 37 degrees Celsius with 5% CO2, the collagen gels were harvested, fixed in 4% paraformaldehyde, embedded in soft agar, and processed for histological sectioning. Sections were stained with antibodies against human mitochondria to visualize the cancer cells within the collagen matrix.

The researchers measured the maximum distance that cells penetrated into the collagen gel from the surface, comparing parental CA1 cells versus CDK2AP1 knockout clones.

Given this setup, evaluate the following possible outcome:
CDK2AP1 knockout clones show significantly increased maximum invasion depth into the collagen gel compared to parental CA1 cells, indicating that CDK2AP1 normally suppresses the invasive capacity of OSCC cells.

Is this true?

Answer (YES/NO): YES